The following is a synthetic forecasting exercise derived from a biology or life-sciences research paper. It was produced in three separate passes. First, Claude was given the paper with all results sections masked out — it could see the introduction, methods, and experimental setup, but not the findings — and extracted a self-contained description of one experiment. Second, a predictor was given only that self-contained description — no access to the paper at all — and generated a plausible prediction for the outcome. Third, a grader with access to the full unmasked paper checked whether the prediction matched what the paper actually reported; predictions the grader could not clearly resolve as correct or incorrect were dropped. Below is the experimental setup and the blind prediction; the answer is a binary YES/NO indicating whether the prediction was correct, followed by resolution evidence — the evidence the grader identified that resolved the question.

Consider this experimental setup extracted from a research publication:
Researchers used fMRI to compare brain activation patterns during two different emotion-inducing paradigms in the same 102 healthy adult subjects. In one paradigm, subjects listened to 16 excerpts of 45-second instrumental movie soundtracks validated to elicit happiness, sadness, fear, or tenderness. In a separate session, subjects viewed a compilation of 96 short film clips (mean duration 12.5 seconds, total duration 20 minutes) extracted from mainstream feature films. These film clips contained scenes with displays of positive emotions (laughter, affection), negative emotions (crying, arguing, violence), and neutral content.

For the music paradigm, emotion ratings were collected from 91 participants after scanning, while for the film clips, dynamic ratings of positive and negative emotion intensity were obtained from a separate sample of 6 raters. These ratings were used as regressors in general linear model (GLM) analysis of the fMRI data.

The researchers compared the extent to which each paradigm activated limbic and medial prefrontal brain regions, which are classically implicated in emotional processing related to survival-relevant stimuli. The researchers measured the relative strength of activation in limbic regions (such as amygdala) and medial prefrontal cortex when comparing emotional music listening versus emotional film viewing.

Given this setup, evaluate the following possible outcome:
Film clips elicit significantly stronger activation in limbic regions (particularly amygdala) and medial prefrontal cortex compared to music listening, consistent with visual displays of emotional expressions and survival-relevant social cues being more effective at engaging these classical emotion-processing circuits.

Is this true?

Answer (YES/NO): YES